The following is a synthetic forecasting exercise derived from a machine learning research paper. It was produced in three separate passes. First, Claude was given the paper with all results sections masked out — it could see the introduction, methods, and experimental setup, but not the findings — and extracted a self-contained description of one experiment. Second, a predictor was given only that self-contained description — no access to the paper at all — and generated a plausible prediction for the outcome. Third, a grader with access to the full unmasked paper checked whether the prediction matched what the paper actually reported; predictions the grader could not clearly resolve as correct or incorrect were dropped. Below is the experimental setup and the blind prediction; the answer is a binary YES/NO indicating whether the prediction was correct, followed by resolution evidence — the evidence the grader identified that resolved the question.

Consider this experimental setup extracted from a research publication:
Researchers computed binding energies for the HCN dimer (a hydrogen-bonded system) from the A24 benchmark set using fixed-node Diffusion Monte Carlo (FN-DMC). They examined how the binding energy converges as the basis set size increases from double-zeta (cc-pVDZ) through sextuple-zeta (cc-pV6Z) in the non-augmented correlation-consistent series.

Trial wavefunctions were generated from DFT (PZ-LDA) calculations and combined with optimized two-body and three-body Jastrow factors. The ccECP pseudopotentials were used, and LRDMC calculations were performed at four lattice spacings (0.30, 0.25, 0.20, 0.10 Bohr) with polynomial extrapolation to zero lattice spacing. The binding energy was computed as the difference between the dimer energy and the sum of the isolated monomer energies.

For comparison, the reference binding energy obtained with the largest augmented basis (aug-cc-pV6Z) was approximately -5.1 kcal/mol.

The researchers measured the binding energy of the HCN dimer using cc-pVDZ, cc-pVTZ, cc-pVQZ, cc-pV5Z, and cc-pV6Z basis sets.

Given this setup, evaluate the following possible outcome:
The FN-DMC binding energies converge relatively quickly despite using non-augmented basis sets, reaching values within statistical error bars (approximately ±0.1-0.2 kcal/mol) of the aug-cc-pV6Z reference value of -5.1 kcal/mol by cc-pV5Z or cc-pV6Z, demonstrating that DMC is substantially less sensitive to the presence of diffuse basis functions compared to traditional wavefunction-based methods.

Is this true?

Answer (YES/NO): YES